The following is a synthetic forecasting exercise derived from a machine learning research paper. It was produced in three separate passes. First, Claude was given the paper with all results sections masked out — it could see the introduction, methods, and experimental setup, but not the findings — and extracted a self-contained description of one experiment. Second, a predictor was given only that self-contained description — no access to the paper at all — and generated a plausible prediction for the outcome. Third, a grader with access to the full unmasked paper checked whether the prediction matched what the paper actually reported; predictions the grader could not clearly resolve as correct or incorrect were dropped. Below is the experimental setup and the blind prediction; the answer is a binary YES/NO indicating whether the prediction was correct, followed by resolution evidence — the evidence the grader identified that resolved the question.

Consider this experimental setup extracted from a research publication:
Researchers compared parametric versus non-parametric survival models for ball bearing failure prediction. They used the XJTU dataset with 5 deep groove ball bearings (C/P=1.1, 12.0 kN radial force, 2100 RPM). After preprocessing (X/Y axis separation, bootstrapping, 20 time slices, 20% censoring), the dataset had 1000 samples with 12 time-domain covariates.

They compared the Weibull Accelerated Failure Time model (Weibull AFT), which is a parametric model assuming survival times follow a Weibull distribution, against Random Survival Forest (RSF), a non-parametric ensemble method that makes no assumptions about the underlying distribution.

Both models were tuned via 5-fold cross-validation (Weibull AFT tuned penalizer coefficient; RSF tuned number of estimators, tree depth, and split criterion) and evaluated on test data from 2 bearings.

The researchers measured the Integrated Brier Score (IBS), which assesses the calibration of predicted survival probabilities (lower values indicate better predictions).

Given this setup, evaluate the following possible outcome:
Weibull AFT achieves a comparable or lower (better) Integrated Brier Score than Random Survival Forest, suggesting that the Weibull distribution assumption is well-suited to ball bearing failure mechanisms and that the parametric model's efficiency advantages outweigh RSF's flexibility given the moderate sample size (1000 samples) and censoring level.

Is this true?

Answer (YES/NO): YES